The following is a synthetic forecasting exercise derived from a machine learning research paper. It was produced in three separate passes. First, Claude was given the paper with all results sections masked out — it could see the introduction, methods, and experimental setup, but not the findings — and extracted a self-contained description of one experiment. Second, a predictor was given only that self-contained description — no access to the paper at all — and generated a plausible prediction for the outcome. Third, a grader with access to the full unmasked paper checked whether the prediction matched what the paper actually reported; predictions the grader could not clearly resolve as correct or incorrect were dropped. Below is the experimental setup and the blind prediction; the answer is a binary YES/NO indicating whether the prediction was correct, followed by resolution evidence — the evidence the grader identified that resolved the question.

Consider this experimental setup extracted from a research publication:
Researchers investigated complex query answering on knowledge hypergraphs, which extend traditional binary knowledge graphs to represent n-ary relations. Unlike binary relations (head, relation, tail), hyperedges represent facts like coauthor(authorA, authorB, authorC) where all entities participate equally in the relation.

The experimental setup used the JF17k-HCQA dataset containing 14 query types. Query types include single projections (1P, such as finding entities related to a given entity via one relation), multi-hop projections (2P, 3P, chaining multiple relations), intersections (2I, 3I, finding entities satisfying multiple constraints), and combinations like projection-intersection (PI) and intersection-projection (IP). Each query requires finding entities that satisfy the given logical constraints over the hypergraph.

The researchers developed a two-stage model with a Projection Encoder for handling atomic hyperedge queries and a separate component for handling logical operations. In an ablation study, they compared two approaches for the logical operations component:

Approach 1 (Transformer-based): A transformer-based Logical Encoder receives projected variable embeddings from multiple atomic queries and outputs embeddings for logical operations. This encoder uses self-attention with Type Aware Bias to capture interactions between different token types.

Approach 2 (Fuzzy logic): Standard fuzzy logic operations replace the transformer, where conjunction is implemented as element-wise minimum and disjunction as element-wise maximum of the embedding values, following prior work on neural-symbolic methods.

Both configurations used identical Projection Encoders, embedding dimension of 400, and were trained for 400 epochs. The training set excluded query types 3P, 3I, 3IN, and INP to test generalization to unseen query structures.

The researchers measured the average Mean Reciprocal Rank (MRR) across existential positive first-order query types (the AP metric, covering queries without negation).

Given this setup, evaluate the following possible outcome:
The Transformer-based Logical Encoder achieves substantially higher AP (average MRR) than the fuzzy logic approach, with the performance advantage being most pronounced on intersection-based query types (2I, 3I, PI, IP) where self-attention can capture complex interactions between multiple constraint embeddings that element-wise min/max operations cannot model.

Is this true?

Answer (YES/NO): NO